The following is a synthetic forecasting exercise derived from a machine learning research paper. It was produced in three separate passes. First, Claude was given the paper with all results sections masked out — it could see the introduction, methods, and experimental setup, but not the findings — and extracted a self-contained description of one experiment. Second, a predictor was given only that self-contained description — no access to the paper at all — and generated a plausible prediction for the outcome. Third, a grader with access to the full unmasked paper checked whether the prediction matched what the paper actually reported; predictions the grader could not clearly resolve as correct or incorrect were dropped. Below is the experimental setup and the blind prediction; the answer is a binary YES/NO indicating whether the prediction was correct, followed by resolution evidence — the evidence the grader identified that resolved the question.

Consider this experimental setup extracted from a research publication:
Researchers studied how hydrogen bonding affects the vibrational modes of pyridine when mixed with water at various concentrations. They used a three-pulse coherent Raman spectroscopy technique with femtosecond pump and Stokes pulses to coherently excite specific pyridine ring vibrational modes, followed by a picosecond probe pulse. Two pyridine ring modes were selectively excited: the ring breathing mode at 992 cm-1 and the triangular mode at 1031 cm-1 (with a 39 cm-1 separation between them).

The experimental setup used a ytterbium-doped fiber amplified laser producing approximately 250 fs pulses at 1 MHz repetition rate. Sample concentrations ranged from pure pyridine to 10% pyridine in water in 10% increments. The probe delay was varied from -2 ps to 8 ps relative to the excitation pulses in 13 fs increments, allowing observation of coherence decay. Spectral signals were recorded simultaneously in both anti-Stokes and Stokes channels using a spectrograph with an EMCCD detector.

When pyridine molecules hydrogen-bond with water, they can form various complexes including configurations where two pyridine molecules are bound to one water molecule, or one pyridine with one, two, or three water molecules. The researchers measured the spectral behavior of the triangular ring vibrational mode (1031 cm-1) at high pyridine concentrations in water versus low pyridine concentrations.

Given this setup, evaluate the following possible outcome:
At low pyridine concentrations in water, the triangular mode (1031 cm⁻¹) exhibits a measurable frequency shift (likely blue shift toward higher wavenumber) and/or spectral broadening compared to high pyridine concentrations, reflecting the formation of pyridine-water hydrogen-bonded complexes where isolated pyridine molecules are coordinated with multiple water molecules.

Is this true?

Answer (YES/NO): NO